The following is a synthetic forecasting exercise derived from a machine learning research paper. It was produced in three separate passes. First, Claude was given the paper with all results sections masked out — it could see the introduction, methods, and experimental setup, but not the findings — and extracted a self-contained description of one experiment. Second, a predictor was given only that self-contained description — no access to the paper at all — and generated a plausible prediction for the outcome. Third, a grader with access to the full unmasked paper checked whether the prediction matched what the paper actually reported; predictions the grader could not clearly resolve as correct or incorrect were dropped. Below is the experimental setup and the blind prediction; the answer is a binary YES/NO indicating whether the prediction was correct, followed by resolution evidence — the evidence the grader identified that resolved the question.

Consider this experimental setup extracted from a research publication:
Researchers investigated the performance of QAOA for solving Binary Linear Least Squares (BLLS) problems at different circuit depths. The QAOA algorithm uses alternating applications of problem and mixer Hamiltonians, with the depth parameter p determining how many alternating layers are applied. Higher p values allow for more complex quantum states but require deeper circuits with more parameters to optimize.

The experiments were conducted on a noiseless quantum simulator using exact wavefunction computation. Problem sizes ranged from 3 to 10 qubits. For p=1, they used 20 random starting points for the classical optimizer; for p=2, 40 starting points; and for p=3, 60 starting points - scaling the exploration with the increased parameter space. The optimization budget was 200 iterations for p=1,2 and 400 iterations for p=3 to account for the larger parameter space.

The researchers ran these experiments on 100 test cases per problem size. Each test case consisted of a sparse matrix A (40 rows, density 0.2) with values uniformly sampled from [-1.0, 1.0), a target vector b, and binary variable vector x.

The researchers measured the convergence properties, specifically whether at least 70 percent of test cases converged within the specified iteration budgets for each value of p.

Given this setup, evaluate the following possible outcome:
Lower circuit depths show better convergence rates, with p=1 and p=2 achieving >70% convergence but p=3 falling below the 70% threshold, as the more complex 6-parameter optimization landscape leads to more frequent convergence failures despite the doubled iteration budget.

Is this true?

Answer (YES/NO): NO